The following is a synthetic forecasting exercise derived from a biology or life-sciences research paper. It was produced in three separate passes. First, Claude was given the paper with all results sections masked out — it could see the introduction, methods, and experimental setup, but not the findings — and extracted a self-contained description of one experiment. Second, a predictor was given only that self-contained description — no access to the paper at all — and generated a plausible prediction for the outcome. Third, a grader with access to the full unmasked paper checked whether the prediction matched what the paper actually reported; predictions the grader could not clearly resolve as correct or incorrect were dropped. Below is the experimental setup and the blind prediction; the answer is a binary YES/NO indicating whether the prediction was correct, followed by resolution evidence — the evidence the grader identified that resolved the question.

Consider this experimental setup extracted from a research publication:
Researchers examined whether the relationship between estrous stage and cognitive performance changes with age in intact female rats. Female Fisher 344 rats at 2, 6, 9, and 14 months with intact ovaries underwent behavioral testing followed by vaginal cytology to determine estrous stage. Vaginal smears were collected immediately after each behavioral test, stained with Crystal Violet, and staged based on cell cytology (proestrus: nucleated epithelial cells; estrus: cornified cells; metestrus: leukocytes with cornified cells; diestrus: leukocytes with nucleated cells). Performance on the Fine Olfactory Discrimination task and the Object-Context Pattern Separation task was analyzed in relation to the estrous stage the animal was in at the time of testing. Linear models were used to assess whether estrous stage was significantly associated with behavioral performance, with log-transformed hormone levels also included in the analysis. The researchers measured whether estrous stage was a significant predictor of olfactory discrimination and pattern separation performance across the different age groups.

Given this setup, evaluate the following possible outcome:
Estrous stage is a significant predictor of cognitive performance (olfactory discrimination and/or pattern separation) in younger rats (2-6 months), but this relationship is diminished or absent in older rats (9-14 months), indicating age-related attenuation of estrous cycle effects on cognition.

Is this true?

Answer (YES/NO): NO